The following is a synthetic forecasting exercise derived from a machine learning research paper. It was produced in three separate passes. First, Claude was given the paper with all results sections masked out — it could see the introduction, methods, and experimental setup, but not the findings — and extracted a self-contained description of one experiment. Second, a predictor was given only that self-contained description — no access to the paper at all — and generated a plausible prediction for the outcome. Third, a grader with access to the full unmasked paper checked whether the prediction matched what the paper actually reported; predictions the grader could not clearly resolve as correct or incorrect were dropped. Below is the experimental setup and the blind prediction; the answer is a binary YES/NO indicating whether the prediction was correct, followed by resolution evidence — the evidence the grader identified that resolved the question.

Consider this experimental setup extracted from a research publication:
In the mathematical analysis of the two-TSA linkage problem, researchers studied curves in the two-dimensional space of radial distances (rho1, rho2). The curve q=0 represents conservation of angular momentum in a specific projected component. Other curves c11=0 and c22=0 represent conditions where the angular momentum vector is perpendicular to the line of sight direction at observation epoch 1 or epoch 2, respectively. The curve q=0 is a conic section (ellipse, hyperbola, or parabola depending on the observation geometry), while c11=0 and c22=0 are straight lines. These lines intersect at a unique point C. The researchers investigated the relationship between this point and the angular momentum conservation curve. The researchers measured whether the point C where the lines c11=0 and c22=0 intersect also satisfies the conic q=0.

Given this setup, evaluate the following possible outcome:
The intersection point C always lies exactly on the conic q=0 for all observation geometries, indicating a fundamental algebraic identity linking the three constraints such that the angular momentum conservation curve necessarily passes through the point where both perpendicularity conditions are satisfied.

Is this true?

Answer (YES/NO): YES